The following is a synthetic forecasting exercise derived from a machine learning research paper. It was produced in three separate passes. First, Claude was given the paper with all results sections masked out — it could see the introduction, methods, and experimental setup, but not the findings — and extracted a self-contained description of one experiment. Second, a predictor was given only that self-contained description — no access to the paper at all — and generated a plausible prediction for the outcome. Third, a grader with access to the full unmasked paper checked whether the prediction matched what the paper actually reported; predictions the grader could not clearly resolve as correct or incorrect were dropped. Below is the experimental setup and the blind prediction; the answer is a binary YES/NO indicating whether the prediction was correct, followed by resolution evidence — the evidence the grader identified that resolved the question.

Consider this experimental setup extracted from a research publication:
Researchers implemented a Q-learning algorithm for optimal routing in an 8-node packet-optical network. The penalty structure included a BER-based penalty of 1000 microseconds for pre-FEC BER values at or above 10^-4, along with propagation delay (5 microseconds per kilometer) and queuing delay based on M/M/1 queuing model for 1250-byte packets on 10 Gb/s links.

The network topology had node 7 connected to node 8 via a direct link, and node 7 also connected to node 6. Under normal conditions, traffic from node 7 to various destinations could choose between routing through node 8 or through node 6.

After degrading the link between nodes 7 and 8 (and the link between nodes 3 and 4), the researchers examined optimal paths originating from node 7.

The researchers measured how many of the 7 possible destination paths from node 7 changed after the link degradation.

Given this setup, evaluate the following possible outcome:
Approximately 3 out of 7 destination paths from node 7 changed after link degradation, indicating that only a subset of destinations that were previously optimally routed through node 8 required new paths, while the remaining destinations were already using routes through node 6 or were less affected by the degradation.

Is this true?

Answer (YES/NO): NO